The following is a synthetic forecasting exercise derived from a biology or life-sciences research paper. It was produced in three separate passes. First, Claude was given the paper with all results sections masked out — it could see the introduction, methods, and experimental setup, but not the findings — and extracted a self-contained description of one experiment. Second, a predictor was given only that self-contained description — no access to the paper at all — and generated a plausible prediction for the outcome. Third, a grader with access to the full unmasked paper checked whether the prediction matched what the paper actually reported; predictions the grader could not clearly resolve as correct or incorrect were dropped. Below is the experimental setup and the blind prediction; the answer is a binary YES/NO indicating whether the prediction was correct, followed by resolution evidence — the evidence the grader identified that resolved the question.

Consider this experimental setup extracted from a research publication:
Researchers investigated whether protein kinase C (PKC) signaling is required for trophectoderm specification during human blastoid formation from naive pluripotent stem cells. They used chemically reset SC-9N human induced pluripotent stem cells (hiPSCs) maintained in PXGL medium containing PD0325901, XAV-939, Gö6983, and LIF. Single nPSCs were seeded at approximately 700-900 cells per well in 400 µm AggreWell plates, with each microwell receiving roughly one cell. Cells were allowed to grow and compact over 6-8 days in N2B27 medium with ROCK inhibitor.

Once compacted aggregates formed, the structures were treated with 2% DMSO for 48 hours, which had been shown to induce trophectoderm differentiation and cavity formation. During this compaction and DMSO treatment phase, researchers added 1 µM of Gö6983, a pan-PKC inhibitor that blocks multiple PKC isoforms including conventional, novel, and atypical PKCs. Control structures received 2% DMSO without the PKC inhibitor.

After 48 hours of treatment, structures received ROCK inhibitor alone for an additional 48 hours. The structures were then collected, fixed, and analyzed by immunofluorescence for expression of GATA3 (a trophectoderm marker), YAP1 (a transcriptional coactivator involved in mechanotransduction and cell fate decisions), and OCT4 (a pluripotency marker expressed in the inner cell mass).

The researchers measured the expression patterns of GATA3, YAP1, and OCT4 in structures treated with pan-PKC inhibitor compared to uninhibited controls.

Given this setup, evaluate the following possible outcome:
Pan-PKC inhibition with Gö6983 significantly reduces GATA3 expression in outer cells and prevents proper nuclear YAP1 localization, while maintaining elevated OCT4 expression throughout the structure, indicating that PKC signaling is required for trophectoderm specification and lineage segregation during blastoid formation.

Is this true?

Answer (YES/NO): NO